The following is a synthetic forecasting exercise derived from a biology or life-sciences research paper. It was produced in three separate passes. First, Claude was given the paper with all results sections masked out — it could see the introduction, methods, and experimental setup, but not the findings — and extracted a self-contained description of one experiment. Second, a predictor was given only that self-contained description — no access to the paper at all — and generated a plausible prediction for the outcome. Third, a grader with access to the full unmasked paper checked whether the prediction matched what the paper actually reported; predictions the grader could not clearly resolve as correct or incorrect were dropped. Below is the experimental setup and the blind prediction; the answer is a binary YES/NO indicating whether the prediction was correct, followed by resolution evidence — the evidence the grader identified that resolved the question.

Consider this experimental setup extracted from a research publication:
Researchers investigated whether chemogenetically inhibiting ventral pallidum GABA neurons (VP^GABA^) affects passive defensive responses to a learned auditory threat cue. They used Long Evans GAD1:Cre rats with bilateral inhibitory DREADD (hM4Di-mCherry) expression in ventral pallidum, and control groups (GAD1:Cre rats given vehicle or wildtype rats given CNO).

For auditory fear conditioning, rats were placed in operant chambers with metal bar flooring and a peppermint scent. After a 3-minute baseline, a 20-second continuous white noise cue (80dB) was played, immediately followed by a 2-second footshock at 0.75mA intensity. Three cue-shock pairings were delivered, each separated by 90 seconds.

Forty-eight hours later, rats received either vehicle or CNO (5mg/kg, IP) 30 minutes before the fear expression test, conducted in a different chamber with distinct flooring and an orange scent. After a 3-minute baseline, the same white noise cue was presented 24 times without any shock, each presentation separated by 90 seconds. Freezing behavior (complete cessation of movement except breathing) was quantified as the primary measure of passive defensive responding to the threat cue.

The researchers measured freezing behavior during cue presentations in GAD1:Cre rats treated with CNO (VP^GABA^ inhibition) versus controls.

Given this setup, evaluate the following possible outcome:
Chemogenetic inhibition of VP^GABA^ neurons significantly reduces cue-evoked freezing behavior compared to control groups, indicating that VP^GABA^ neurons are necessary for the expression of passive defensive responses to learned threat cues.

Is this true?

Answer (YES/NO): NO